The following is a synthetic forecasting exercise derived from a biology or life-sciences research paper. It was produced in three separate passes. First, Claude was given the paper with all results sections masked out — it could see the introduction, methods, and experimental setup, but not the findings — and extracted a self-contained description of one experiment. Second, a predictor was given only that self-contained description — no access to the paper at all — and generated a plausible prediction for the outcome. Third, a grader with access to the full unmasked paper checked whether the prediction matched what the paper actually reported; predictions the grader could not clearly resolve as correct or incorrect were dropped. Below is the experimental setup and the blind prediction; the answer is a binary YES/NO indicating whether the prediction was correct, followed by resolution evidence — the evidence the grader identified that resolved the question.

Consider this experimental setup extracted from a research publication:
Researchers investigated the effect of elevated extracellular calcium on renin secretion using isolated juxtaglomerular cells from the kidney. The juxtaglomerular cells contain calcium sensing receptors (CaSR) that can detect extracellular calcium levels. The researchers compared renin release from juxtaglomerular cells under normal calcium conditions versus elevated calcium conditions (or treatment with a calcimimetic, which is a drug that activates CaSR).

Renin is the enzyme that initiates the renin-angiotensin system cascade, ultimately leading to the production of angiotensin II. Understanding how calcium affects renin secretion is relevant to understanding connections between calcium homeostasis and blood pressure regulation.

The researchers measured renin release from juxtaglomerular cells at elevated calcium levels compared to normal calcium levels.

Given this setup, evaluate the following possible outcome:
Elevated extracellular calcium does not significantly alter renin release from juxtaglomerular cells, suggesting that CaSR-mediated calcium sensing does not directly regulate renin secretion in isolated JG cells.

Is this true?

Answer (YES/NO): NO